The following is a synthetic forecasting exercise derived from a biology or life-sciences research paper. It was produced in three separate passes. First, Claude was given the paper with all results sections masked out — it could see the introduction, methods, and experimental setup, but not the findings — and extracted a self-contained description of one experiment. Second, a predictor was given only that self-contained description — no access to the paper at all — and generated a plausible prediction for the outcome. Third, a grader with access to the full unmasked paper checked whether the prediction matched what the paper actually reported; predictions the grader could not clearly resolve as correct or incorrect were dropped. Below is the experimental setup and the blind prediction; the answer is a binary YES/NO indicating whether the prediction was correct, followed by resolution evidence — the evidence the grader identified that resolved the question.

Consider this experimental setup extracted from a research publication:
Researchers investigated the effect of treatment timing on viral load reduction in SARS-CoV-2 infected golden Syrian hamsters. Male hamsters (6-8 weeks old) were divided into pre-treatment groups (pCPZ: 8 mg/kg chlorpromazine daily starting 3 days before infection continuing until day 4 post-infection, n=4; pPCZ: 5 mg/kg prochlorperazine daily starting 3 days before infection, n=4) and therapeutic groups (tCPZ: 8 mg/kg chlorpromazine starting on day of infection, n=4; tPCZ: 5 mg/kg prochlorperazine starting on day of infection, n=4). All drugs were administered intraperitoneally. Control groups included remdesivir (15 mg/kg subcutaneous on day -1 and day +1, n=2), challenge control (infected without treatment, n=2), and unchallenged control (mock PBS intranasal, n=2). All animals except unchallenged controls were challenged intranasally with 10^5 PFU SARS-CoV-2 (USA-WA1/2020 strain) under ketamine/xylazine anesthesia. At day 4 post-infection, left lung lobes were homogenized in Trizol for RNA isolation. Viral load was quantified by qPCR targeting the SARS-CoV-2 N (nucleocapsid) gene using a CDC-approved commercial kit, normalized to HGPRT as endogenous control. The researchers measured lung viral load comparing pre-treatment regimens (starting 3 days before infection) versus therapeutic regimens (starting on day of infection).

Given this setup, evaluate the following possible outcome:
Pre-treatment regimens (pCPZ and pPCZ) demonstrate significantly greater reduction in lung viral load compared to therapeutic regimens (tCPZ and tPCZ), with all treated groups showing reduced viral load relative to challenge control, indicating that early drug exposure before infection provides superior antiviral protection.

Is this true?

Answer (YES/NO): NO